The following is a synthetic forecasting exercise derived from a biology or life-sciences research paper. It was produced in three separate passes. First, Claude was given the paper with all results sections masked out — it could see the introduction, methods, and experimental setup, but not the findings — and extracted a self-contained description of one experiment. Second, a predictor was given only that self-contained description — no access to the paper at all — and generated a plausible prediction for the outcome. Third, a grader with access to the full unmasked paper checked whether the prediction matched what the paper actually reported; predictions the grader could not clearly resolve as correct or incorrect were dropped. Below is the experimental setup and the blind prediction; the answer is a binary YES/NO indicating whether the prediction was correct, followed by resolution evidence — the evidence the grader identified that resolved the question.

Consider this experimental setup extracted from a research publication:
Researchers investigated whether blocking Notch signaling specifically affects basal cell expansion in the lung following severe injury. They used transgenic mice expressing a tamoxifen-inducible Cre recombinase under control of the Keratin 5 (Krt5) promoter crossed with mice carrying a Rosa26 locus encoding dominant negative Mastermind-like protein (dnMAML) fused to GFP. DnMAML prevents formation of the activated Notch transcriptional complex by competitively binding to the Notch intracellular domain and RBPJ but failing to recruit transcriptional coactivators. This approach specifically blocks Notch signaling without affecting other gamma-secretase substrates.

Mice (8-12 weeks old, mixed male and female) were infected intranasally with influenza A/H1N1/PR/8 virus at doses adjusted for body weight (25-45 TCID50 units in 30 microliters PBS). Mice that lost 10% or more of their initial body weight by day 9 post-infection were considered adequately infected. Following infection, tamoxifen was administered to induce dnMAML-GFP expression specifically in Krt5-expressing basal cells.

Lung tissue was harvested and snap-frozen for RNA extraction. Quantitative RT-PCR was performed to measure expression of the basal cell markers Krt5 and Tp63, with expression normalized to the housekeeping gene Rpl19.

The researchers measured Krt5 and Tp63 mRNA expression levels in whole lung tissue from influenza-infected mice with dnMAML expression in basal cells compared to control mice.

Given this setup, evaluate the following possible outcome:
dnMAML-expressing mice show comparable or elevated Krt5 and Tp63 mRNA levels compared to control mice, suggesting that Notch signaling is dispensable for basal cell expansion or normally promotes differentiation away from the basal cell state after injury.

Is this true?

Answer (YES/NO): NO